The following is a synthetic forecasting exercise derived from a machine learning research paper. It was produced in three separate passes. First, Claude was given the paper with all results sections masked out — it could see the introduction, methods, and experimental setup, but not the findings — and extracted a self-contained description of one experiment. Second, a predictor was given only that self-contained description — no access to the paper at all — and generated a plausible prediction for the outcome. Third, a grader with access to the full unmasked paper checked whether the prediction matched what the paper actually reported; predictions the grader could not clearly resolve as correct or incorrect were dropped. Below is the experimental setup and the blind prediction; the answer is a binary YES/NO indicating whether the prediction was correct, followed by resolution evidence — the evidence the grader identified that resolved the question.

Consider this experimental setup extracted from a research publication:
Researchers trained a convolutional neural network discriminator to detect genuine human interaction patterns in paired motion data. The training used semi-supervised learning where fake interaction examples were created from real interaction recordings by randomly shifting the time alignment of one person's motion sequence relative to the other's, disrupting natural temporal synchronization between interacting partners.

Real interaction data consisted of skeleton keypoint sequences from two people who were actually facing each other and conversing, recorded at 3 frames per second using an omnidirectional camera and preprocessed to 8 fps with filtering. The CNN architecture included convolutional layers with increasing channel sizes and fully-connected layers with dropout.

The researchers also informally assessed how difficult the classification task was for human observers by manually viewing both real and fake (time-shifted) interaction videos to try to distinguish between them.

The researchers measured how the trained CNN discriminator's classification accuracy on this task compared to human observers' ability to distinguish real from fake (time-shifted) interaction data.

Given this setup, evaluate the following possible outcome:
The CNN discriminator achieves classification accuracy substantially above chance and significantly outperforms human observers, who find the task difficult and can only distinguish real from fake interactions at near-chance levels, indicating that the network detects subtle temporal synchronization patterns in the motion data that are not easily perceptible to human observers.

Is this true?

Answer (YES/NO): NO